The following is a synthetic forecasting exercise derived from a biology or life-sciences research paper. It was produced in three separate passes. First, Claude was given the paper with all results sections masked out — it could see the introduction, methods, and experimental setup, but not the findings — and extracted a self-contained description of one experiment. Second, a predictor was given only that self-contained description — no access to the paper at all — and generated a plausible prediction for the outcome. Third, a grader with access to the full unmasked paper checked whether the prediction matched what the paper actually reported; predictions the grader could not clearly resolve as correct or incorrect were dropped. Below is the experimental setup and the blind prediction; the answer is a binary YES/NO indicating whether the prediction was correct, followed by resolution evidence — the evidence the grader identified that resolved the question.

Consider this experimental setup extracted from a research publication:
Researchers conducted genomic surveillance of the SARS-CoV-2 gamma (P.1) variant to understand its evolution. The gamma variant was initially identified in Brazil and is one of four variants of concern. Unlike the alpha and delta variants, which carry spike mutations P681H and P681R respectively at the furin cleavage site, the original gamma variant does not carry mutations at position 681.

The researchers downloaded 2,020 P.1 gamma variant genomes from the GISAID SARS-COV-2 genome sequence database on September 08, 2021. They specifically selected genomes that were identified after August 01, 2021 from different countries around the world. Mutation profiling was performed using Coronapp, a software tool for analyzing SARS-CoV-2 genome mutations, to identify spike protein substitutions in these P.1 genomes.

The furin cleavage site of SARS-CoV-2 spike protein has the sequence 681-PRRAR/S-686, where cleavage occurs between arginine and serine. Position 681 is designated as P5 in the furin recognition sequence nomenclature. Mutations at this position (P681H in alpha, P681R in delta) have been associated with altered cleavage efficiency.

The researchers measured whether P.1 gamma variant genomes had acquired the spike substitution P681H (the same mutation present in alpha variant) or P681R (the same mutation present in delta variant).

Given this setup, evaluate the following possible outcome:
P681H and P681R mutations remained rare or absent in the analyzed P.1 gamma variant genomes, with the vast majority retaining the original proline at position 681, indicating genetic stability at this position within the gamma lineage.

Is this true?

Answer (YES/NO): NO